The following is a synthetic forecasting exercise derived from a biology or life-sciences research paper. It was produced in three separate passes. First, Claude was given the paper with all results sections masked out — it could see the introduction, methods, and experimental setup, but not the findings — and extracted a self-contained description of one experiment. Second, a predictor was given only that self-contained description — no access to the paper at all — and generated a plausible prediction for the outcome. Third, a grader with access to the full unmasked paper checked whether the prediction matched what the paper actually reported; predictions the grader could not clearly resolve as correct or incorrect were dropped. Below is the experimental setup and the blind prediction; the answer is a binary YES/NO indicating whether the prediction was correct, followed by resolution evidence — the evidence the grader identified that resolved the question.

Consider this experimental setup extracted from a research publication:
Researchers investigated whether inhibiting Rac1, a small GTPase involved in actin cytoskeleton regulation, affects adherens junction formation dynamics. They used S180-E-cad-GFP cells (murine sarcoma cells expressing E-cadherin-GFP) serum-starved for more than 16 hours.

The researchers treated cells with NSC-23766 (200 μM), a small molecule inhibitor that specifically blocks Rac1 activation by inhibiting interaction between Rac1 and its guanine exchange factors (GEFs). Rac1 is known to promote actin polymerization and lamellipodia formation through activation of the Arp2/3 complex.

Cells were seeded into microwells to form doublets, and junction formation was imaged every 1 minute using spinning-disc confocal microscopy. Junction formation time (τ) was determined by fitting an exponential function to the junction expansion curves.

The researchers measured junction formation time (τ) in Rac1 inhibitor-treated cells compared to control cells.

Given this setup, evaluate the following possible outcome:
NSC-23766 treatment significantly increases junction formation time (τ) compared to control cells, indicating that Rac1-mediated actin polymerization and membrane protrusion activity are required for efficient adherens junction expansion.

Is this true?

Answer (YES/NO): NO